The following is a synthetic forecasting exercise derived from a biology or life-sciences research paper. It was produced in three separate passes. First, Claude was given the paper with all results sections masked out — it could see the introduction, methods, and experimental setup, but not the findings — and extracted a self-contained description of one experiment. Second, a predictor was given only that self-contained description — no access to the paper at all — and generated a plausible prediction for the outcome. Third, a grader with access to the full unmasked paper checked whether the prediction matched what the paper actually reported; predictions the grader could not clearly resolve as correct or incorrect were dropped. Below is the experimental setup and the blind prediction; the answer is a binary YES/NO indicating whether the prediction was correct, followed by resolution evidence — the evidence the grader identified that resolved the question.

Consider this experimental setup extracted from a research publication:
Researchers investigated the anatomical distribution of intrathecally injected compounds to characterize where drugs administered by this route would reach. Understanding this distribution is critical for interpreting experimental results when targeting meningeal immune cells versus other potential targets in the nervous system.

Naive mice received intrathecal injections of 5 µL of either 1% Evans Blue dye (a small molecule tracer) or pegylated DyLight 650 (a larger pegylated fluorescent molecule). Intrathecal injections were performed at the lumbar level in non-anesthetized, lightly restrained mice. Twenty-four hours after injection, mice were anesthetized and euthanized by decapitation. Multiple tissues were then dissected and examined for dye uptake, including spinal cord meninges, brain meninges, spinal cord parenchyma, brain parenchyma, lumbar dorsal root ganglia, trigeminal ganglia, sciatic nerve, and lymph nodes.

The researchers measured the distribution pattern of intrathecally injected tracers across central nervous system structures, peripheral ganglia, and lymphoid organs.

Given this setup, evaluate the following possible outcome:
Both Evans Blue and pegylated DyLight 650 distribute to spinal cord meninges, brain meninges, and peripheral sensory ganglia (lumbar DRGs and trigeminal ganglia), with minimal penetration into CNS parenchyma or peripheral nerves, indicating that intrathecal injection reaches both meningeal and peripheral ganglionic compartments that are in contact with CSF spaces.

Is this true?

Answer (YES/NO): NO